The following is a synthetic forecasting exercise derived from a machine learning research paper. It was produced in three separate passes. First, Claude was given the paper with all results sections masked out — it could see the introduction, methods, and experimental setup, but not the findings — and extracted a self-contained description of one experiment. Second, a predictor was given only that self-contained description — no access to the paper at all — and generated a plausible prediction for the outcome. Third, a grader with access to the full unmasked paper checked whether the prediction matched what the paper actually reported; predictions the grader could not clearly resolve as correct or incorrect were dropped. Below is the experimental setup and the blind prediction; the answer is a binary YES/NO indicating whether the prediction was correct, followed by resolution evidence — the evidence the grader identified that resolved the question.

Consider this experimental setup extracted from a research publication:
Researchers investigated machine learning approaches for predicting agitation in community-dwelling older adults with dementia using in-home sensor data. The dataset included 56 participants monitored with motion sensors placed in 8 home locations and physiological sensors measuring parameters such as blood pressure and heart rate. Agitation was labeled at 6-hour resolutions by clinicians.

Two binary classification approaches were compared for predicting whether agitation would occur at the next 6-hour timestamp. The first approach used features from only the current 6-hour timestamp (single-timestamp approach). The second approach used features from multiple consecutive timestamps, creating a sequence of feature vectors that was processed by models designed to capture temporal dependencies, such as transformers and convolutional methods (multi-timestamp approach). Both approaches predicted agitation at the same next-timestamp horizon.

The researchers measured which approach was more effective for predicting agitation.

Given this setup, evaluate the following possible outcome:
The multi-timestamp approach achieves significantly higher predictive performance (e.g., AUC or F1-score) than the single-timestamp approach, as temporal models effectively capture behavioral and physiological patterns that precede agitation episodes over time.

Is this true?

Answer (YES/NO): NO